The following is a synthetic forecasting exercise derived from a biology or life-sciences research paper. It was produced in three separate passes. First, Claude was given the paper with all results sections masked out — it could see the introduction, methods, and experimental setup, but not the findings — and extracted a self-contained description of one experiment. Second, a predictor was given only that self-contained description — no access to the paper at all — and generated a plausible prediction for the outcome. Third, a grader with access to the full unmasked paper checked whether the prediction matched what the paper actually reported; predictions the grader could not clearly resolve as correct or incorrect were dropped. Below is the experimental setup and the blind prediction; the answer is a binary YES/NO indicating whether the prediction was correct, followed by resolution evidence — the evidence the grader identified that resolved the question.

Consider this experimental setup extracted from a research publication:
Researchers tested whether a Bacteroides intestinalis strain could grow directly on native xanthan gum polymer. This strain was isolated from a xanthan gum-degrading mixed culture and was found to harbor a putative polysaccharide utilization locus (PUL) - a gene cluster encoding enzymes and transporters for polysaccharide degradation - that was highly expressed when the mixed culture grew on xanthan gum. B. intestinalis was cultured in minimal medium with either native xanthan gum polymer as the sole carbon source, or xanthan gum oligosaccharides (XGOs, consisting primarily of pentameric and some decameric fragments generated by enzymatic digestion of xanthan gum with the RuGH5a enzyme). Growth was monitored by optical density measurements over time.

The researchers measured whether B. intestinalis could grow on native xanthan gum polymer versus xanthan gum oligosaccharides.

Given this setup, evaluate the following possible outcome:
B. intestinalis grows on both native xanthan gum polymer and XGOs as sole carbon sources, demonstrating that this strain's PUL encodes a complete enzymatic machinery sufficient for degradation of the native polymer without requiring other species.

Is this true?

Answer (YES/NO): NO